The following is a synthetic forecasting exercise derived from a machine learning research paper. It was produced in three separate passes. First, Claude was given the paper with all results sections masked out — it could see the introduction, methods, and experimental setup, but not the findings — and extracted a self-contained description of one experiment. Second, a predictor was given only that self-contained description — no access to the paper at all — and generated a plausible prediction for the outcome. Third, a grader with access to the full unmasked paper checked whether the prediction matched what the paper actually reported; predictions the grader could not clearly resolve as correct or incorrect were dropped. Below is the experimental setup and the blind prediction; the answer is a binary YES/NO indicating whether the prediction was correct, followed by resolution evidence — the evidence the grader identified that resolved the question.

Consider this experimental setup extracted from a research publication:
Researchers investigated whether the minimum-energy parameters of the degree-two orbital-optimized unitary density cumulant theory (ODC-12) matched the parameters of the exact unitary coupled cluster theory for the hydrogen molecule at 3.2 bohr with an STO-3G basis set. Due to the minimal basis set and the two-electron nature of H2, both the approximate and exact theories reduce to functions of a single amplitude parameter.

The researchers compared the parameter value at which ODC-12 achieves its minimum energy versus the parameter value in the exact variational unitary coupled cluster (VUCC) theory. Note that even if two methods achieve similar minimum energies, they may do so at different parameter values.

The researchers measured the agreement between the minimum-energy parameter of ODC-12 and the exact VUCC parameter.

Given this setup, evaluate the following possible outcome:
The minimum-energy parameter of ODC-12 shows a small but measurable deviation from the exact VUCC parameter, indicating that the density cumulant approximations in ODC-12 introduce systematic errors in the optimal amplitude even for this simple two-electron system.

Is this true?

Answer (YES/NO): NO